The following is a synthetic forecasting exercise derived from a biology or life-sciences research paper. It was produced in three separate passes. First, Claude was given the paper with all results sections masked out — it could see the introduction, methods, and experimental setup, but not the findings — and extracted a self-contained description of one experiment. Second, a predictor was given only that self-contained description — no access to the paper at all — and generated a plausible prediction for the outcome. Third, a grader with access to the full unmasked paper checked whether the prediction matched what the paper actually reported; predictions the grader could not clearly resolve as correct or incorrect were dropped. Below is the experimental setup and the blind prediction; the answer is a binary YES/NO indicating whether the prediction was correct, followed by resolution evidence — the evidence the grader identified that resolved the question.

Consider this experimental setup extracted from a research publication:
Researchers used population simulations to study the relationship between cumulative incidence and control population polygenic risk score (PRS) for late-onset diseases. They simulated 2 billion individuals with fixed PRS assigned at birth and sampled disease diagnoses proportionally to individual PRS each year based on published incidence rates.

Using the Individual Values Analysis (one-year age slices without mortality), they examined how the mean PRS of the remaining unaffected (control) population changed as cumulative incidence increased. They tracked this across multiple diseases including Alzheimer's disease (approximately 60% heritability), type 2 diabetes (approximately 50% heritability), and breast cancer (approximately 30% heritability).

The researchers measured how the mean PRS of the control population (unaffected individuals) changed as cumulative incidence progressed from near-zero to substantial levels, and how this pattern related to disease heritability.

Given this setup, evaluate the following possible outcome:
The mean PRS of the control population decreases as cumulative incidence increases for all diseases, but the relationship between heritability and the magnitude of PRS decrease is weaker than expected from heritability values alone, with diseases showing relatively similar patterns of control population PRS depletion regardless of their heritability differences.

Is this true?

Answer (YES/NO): NO